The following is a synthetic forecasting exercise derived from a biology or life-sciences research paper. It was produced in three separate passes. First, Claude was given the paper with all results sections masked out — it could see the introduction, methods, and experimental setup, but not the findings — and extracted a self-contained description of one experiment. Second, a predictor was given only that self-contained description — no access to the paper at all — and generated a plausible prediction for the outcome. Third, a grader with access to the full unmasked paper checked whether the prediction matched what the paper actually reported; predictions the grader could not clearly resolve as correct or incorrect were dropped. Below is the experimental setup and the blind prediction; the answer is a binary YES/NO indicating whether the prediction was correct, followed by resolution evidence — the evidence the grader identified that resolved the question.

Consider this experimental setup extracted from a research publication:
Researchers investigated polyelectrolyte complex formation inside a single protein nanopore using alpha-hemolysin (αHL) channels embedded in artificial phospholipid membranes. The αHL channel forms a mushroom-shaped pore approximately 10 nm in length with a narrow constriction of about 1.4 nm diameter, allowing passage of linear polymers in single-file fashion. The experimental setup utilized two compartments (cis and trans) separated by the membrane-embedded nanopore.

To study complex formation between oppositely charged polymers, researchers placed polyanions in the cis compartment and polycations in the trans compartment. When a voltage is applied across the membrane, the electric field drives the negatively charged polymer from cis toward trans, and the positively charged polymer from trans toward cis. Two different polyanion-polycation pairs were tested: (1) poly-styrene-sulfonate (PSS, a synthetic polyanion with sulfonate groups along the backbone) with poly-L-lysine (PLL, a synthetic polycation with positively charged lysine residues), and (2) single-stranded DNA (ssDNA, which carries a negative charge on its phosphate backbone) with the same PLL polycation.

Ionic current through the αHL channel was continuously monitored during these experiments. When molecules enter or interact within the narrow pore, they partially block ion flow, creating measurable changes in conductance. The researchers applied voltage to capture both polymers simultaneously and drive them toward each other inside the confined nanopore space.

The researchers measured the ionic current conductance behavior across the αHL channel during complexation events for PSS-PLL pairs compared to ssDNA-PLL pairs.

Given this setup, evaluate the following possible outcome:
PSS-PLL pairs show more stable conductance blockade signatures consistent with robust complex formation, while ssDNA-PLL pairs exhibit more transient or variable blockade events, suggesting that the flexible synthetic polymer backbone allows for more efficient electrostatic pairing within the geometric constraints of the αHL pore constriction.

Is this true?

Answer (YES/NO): NO